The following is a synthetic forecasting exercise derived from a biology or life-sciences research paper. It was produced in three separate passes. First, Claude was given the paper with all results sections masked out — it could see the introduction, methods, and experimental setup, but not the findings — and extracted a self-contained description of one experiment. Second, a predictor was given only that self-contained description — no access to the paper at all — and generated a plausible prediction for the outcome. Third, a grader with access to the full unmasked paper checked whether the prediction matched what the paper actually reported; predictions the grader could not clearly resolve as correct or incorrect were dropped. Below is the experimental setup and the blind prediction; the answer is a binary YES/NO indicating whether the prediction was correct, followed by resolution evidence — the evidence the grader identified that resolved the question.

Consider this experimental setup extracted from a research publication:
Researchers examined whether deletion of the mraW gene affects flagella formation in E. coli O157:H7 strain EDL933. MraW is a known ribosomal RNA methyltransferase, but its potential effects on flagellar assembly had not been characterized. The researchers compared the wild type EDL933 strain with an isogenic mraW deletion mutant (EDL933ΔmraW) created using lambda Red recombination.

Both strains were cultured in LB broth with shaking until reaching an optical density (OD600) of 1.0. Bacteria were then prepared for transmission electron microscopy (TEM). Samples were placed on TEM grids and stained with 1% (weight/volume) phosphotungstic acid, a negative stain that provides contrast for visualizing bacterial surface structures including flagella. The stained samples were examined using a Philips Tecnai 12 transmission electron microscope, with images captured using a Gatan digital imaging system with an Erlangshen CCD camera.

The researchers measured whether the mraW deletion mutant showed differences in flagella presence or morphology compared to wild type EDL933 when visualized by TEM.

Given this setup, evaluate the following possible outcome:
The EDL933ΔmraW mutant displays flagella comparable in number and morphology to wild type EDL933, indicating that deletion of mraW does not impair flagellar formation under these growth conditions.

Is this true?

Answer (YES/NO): NO